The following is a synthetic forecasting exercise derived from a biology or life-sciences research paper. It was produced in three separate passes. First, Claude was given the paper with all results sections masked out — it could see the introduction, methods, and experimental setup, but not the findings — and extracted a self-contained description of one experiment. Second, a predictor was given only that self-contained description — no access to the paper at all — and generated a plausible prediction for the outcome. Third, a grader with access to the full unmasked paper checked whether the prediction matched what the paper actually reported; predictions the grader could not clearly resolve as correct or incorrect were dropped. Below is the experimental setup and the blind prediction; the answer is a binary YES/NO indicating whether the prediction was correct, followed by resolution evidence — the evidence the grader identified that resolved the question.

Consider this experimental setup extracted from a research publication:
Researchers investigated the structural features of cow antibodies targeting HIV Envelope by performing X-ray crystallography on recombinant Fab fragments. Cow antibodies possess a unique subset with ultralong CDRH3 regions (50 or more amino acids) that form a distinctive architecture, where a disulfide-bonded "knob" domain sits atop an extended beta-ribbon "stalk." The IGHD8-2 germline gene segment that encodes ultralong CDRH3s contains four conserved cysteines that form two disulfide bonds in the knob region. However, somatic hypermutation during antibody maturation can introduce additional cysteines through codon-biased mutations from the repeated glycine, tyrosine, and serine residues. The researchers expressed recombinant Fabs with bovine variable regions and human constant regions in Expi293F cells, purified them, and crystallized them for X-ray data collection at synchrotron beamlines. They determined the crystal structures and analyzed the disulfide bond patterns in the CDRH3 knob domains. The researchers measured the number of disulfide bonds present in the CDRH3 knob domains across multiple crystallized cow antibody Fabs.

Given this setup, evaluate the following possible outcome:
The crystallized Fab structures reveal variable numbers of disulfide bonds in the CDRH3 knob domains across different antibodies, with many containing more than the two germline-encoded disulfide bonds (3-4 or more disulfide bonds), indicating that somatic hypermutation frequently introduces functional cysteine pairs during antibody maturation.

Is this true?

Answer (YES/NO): NO